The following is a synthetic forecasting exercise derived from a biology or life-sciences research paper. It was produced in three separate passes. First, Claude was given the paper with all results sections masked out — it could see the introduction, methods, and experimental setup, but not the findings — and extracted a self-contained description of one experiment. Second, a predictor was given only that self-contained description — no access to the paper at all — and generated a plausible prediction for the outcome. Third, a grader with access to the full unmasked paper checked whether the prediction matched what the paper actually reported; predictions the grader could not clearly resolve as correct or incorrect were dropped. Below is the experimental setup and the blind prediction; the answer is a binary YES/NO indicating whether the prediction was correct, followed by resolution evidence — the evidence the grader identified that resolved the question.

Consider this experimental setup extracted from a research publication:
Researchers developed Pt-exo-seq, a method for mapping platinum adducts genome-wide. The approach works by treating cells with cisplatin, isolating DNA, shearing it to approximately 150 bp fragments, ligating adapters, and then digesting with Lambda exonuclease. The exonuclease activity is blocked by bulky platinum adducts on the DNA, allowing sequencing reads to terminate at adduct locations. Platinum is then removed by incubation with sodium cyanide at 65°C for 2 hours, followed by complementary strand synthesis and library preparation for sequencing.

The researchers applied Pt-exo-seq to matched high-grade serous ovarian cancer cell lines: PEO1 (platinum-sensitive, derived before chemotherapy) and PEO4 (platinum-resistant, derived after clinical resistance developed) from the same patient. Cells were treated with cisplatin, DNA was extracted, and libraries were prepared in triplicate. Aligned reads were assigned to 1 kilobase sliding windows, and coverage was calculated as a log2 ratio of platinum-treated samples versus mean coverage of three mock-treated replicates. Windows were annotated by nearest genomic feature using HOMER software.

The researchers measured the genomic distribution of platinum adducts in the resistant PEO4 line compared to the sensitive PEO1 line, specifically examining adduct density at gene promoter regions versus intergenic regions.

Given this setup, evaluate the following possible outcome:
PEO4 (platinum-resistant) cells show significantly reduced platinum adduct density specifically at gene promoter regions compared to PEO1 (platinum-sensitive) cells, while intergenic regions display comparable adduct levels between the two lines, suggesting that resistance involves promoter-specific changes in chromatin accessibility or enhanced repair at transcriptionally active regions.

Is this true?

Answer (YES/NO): NO